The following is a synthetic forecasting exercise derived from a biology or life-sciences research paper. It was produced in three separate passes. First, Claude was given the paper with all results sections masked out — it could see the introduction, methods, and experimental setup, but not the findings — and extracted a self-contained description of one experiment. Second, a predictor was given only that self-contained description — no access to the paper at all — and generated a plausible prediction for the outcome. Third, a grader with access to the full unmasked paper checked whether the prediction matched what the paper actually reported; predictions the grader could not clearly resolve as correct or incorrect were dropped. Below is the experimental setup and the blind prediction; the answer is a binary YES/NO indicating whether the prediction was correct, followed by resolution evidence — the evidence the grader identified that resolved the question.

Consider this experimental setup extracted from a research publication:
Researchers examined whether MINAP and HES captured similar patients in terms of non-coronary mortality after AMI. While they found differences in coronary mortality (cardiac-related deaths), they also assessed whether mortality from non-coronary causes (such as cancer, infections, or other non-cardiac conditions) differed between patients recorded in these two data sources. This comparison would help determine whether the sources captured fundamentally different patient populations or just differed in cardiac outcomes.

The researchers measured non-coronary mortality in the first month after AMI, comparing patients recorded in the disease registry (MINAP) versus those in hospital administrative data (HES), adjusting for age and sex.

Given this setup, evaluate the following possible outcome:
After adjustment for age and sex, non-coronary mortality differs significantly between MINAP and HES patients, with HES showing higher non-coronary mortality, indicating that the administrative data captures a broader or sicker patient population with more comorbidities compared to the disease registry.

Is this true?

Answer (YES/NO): NO